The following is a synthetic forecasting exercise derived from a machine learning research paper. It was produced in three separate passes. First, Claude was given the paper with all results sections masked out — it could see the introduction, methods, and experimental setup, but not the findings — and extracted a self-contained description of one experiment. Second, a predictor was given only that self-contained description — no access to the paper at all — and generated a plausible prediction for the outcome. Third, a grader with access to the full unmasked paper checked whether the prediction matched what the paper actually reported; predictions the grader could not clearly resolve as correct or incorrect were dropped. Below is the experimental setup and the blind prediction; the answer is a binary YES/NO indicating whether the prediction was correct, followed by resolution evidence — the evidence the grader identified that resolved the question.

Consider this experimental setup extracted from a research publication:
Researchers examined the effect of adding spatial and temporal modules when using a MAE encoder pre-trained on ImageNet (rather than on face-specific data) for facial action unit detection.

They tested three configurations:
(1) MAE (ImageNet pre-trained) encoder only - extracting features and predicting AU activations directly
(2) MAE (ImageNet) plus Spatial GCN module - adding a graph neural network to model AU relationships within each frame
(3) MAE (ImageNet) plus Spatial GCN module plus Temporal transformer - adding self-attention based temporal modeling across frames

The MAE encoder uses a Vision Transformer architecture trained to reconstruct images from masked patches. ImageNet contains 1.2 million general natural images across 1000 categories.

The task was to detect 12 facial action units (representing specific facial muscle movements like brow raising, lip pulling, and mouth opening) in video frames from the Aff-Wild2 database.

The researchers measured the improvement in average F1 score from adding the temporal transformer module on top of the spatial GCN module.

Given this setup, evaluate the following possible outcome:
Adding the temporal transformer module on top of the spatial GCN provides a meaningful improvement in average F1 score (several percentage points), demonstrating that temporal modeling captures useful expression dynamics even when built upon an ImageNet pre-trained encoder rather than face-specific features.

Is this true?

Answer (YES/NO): NO